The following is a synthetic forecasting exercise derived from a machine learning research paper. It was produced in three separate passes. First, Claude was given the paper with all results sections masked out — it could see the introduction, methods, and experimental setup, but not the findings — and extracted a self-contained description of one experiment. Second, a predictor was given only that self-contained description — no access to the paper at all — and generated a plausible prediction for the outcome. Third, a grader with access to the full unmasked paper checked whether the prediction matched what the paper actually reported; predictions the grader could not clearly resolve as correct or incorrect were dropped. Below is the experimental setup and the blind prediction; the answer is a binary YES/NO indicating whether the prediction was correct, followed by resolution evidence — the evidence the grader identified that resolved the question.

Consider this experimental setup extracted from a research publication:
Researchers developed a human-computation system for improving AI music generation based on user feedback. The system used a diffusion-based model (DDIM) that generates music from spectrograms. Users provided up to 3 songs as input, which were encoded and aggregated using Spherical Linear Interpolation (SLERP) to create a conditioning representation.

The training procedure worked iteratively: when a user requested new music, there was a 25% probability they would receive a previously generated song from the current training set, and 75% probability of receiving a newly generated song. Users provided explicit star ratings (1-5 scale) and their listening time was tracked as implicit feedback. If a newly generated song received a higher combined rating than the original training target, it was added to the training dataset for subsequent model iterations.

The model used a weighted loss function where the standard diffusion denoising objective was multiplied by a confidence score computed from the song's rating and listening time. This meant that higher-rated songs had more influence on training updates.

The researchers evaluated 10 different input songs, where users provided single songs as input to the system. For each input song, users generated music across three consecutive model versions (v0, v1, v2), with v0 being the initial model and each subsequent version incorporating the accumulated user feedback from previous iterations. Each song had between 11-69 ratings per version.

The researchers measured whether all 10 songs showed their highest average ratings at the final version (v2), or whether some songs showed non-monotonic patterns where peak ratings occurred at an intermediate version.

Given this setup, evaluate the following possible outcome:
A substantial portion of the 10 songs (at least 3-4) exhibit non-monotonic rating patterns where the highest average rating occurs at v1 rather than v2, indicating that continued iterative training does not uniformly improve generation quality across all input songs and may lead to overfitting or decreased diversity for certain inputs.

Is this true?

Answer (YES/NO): NO